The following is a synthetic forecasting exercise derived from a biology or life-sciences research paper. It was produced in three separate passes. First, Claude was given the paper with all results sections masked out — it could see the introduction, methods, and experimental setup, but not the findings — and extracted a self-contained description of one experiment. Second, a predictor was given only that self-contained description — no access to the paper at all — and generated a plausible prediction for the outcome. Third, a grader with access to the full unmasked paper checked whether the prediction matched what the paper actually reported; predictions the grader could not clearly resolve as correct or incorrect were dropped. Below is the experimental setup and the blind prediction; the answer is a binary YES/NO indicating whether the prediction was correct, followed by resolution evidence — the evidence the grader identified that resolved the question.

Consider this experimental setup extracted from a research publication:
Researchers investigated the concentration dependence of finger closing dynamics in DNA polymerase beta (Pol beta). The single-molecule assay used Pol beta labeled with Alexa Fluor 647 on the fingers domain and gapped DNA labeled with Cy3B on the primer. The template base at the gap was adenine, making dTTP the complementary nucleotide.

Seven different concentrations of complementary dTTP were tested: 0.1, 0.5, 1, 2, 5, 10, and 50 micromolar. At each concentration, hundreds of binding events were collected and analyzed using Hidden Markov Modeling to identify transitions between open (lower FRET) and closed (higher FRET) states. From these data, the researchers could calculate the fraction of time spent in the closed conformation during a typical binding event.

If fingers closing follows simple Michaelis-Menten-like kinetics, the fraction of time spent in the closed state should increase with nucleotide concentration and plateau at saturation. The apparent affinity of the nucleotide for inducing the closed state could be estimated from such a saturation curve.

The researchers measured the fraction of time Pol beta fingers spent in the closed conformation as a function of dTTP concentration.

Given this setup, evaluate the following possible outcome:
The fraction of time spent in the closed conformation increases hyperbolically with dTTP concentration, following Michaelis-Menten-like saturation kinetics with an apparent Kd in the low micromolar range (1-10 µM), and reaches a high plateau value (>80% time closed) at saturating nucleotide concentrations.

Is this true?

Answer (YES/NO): YES